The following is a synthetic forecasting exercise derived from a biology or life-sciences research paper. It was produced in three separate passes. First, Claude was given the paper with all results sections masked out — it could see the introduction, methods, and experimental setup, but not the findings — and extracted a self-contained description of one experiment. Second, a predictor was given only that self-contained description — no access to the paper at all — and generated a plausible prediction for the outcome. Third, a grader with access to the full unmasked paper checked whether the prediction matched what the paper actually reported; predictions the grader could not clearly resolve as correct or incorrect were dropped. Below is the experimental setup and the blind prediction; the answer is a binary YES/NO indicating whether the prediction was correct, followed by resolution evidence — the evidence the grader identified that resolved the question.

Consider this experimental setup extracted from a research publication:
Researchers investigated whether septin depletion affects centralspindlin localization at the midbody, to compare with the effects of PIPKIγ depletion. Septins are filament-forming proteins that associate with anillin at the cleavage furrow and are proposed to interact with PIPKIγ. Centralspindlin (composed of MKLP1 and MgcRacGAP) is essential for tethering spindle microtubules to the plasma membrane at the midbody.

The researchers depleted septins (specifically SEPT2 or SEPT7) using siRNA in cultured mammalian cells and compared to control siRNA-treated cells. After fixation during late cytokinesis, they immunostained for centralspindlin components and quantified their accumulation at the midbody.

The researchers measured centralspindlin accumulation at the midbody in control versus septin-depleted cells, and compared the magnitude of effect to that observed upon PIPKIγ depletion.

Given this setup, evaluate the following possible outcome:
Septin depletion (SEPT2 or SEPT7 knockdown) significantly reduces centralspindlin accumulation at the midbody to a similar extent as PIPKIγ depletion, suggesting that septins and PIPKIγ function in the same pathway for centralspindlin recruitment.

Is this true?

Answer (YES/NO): YES